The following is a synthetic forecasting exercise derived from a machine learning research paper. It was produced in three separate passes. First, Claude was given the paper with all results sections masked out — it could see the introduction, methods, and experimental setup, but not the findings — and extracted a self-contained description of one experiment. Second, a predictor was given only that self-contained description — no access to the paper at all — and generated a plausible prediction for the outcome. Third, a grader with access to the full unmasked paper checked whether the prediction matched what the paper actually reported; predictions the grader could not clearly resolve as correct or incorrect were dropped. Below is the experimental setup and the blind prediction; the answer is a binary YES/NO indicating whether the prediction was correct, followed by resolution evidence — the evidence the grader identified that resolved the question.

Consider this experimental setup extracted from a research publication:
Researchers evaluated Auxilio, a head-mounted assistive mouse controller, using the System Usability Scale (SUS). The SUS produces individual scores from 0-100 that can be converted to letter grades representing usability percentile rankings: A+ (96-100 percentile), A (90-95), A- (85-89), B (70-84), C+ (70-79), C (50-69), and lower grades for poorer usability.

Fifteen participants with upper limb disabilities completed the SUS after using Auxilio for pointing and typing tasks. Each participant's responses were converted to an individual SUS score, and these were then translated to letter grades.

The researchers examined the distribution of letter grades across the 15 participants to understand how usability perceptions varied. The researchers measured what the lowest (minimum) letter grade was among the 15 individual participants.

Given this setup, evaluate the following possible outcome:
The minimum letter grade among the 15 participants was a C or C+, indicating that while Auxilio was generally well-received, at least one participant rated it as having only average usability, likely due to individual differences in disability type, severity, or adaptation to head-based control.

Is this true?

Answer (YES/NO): YES